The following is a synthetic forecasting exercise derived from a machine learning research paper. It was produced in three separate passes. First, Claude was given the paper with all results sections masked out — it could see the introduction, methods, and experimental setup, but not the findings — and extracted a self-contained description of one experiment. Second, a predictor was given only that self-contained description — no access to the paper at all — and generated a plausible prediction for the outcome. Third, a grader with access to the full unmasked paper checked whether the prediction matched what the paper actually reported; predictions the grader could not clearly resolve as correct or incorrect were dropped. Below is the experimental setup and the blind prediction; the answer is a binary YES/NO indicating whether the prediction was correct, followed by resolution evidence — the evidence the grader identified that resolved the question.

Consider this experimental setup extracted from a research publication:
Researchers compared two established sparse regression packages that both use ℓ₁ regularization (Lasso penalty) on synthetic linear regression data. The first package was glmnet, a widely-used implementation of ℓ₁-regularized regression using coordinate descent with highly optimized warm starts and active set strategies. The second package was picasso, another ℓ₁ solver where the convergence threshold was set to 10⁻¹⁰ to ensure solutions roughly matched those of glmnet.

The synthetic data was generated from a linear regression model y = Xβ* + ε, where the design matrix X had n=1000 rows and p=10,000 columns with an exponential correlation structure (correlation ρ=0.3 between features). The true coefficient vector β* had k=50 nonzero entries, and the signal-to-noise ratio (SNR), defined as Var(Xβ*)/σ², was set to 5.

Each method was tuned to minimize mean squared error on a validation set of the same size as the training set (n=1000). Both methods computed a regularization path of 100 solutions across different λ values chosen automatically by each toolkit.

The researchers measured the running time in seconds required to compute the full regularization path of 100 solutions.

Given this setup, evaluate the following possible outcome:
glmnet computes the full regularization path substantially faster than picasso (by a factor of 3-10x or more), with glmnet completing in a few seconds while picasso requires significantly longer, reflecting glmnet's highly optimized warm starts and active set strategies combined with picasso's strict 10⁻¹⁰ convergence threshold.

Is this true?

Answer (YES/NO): YES